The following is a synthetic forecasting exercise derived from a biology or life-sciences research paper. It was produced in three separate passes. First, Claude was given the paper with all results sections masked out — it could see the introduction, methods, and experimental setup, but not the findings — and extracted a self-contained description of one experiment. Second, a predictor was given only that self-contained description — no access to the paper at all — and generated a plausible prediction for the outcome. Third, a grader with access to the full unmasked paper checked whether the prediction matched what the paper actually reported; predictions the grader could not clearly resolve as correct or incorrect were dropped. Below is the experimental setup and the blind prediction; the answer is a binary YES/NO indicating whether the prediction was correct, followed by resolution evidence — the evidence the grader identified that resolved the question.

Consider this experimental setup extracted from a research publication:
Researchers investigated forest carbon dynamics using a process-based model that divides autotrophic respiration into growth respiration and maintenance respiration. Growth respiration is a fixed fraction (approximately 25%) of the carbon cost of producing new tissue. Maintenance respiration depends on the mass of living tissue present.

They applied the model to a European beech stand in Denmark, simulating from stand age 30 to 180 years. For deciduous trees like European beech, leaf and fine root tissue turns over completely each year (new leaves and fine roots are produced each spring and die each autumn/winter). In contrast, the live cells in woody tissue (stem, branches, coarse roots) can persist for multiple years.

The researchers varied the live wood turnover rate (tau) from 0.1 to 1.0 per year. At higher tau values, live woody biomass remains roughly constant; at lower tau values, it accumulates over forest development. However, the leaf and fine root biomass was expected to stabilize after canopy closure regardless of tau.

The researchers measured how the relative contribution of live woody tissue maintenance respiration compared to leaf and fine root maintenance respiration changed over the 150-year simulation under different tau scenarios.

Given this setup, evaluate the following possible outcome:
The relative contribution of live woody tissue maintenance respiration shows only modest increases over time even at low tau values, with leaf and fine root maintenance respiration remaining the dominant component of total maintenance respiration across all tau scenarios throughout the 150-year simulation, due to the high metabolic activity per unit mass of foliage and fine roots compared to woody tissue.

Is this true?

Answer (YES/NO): NO